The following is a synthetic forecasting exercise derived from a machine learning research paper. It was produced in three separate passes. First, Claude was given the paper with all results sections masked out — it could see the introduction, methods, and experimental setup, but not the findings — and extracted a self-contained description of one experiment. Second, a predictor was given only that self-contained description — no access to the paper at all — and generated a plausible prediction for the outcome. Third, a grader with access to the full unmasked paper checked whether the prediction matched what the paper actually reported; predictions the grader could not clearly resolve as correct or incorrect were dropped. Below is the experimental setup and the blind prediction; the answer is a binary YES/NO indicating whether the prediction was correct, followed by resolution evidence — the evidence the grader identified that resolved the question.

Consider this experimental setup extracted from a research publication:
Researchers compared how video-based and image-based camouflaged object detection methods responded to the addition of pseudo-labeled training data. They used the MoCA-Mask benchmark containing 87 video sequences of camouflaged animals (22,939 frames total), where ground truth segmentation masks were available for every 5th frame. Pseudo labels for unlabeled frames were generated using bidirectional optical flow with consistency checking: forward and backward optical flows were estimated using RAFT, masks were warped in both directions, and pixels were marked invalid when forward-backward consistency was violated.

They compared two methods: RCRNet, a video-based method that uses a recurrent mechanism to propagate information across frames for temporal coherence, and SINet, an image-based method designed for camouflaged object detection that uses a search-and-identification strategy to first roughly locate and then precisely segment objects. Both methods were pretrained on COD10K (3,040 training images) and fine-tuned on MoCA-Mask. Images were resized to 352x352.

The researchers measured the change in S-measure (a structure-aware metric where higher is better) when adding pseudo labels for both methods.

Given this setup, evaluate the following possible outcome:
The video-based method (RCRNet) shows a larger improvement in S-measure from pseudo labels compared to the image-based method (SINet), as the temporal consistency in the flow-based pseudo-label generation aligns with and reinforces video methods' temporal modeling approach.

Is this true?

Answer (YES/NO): YES